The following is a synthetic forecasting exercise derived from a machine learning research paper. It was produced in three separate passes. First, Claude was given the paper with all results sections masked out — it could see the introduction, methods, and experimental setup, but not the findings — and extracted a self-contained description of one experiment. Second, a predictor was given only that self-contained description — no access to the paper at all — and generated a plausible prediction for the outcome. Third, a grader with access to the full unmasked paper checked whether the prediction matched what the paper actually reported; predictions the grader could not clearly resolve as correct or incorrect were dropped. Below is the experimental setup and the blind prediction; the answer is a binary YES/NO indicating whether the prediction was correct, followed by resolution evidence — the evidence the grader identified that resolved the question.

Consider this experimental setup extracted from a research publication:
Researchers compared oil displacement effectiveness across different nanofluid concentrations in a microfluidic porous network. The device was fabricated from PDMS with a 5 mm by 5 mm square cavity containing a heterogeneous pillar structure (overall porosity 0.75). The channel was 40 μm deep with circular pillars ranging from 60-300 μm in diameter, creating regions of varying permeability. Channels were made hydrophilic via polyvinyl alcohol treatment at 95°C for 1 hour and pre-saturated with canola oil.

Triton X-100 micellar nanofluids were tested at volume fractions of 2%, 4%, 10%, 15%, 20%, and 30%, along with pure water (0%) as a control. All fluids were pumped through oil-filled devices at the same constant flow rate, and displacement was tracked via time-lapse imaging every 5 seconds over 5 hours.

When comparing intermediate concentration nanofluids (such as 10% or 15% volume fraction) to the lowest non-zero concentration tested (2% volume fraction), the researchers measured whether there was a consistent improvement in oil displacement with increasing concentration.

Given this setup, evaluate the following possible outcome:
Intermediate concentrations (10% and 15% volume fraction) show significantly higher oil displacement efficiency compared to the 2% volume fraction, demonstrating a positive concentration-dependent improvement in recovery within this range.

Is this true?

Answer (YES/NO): YES